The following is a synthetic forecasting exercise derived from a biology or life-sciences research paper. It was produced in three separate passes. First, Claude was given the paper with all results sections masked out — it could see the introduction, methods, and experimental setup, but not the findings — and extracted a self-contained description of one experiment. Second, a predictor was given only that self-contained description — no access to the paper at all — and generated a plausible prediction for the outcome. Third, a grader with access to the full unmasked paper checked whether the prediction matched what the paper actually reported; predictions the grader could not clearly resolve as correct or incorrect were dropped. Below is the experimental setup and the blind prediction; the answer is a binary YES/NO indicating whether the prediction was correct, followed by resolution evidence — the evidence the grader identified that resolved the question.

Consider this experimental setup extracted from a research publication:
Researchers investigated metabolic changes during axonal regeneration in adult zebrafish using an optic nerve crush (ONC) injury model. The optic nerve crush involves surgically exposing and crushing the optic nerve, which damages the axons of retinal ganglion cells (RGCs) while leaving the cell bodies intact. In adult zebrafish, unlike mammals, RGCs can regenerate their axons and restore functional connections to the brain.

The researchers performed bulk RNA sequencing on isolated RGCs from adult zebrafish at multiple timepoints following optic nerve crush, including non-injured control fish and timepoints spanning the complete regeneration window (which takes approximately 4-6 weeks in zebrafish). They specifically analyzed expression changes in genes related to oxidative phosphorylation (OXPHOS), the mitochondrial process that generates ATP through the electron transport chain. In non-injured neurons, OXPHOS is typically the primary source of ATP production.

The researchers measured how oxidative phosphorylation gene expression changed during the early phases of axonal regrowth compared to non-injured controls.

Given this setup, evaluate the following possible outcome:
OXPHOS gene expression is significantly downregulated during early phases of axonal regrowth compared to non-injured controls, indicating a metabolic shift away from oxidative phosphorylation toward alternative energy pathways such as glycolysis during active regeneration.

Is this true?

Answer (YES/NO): YES